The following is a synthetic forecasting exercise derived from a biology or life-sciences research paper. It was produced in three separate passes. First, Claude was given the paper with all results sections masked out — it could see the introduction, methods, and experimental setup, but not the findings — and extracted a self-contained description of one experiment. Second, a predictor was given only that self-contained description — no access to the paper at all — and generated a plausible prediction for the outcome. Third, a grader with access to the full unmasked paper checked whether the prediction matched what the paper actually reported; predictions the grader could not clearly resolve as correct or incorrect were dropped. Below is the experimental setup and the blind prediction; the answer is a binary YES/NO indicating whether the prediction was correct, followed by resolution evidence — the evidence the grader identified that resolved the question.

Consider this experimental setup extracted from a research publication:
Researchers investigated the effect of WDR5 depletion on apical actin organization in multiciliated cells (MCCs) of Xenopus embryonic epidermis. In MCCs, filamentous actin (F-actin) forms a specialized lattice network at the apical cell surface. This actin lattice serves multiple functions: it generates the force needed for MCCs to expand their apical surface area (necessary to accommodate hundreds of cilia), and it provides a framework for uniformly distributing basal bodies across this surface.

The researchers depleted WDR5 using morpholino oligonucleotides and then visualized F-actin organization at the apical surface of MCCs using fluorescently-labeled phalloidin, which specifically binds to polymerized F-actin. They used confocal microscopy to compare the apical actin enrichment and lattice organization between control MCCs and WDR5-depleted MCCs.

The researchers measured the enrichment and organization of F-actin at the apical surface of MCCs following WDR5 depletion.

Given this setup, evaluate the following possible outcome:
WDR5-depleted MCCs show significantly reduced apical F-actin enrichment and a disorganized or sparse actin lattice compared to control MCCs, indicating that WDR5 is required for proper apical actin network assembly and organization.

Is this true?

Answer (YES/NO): YES